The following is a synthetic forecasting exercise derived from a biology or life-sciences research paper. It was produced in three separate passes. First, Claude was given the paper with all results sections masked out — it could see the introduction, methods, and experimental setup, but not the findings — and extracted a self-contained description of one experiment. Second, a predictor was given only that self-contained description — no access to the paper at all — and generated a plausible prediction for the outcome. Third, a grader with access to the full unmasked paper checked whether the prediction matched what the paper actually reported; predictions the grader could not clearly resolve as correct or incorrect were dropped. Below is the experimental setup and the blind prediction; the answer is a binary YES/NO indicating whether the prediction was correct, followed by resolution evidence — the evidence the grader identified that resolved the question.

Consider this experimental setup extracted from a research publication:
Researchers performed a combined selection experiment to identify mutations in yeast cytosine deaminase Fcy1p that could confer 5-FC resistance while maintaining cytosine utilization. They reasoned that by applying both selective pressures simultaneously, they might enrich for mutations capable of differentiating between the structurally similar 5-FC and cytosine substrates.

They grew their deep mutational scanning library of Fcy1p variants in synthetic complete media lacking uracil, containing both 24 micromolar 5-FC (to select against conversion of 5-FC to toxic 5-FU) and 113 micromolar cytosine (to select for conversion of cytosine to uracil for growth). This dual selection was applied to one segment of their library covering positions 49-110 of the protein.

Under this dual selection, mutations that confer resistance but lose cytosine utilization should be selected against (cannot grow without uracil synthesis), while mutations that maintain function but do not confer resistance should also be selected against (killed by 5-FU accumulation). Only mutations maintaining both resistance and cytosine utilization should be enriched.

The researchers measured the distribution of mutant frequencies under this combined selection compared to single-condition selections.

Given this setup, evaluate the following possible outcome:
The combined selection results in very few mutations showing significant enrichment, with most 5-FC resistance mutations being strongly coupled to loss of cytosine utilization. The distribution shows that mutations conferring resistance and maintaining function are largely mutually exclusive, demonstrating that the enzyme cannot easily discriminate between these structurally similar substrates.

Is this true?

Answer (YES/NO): YES